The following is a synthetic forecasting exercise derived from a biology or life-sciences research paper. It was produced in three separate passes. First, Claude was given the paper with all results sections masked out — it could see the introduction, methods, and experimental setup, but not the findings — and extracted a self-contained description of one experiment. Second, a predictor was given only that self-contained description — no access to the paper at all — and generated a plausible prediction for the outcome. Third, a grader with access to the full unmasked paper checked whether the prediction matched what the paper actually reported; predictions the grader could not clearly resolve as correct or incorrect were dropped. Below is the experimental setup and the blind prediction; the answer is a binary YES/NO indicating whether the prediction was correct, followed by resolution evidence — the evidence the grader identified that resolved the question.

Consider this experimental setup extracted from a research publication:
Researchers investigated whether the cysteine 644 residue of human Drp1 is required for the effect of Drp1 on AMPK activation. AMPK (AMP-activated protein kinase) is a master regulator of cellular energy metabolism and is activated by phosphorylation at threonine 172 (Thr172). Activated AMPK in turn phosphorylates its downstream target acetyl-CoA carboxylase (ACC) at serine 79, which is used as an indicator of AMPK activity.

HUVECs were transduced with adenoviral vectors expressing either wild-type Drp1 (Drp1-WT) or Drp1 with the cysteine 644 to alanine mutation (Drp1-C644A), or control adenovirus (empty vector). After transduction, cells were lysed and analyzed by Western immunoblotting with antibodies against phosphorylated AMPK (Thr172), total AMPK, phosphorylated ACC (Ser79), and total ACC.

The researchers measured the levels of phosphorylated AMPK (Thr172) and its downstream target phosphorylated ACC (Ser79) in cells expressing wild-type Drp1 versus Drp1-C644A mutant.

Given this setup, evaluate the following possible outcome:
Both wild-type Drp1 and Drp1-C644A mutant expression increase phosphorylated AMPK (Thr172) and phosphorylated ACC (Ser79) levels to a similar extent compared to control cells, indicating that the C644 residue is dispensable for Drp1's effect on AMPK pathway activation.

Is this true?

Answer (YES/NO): NO